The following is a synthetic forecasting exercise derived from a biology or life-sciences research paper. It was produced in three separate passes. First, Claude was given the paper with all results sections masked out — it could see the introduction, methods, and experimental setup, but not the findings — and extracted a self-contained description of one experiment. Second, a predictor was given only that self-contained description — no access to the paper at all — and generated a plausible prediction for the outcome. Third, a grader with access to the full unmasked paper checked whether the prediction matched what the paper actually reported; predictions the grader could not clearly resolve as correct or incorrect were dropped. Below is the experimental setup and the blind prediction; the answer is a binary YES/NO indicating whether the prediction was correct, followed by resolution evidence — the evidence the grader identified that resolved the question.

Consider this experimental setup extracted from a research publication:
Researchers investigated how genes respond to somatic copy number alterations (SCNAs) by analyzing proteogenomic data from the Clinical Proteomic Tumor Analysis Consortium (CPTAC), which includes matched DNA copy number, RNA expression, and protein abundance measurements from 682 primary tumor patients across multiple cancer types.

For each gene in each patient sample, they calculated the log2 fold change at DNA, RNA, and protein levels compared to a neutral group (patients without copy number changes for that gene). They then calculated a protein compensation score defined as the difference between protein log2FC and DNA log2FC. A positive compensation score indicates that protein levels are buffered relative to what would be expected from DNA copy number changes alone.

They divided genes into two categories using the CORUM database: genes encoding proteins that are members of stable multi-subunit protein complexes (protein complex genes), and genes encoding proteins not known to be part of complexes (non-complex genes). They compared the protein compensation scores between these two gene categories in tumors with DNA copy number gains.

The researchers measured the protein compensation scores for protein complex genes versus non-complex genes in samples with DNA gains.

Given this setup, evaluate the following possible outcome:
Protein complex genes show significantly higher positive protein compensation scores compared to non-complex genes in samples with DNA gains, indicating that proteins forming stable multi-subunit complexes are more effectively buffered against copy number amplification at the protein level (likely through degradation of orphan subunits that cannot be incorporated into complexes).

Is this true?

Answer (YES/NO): YES